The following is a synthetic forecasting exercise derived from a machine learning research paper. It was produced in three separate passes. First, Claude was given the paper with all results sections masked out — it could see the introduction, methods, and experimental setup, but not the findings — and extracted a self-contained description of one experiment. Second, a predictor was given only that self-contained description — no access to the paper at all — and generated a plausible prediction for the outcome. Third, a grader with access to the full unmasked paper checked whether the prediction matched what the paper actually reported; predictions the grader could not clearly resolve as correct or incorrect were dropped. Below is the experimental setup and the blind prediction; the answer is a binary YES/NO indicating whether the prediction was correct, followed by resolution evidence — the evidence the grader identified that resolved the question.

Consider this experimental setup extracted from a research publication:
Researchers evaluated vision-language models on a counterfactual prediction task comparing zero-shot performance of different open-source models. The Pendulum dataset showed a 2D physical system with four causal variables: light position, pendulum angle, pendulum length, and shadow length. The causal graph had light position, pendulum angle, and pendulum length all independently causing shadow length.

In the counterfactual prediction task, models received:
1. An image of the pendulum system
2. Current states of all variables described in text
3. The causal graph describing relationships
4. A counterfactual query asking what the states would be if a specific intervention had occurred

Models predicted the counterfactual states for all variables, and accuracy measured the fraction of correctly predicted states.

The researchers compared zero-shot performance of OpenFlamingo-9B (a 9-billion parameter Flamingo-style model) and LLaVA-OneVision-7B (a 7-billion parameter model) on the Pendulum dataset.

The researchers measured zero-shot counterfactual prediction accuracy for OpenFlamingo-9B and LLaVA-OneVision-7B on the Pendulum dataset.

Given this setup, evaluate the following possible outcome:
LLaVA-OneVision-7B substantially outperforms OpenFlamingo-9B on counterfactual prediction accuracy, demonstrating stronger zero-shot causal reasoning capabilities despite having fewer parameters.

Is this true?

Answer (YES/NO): YES